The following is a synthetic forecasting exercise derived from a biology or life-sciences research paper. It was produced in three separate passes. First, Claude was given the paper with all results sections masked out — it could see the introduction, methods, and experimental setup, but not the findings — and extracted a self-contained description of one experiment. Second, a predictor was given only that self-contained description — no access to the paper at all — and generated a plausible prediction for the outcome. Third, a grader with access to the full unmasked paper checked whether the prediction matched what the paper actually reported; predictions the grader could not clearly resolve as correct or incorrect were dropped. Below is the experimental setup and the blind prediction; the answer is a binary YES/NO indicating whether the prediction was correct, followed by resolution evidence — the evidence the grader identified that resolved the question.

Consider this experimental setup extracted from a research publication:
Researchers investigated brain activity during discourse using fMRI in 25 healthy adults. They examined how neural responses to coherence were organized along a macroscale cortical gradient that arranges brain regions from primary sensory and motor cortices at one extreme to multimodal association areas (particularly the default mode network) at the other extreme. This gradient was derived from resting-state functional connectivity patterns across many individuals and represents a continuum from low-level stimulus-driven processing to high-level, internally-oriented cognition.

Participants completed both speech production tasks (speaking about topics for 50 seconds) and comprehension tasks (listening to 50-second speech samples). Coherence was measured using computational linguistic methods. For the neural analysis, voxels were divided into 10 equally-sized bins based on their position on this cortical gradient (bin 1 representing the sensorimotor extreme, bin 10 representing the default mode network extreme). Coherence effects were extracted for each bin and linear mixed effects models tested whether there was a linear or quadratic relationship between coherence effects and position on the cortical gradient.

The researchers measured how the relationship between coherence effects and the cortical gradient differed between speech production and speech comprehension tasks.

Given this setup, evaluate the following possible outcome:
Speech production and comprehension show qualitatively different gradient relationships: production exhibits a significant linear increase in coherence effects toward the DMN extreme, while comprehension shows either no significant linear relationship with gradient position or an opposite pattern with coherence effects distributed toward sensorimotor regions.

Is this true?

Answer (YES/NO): NO